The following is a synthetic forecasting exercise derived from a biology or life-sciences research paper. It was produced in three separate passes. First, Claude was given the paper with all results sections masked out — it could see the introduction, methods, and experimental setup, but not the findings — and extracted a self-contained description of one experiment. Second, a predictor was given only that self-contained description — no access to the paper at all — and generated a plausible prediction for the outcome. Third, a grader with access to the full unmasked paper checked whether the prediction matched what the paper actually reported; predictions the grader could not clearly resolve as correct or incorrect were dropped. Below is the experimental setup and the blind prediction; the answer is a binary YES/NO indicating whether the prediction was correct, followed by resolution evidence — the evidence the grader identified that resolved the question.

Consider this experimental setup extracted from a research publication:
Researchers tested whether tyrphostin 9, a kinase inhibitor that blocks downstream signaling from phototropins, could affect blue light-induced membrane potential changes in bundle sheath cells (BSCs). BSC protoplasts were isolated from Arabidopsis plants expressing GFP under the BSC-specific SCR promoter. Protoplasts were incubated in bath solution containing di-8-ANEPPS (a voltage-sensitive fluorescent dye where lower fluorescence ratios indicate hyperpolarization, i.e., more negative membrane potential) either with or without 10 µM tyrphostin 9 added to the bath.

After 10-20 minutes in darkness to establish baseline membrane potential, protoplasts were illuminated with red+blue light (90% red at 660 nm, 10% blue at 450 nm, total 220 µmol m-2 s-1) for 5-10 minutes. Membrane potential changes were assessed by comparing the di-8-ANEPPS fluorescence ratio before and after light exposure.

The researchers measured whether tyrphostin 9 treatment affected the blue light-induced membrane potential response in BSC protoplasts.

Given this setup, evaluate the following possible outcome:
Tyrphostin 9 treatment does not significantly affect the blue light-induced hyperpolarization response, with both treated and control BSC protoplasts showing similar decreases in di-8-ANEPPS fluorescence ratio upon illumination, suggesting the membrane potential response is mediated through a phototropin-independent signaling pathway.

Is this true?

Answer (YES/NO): NO